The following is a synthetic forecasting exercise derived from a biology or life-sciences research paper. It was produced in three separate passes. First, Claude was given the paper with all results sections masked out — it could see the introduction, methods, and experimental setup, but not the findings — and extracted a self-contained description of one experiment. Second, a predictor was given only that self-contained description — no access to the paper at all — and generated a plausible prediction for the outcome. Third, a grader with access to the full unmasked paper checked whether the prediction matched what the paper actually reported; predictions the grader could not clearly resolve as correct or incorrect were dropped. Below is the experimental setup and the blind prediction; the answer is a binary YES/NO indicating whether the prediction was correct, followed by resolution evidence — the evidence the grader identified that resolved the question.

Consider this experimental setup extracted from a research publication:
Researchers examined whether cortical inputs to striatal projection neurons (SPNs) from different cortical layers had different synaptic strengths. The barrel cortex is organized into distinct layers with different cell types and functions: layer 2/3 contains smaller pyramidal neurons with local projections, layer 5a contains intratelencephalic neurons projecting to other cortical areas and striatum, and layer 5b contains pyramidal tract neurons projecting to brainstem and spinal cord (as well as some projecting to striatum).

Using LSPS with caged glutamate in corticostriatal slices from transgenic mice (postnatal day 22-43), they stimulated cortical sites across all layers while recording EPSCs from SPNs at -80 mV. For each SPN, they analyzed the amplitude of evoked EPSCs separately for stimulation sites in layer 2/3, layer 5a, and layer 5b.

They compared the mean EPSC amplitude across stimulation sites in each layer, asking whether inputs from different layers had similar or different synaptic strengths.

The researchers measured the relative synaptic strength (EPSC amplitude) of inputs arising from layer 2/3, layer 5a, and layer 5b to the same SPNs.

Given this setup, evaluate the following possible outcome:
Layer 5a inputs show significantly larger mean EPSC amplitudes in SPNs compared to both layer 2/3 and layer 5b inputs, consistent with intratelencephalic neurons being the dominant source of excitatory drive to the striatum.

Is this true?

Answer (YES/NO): NO